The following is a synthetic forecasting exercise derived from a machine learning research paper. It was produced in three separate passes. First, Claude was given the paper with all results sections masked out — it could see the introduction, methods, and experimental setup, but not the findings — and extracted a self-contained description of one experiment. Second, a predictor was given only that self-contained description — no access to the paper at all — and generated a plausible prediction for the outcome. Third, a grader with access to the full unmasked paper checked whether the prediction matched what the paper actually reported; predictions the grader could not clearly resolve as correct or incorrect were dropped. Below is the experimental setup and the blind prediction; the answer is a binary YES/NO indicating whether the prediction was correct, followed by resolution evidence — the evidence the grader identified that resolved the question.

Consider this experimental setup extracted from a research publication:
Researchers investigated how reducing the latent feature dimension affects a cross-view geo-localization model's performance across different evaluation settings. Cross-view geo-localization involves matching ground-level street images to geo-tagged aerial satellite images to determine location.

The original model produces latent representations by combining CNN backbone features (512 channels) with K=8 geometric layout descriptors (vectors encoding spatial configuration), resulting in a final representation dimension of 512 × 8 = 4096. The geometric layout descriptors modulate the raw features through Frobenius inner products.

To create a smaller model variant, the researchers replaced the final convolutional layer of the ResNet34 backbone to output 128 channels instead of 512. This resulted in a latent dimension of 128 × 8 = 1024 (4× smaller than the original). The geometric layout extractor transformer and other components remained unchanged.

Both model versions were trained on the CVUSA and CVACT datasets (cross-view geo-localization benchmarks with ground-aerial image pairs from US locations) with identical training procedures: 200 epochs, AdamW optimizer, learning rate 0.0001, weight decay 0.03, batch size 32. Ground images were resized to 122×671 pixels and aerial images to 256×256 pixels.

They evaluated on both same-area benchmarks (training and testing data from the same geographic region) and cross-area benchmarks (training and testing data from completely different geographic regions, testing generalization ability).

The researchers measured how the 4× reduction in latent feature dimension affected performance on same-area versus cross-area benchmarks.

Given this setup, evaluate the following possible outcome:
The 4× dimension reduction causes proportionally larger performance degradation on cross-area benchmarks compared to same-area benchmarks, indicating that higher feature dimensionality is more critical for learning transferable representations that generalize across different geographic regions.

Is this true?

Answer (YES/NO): YES